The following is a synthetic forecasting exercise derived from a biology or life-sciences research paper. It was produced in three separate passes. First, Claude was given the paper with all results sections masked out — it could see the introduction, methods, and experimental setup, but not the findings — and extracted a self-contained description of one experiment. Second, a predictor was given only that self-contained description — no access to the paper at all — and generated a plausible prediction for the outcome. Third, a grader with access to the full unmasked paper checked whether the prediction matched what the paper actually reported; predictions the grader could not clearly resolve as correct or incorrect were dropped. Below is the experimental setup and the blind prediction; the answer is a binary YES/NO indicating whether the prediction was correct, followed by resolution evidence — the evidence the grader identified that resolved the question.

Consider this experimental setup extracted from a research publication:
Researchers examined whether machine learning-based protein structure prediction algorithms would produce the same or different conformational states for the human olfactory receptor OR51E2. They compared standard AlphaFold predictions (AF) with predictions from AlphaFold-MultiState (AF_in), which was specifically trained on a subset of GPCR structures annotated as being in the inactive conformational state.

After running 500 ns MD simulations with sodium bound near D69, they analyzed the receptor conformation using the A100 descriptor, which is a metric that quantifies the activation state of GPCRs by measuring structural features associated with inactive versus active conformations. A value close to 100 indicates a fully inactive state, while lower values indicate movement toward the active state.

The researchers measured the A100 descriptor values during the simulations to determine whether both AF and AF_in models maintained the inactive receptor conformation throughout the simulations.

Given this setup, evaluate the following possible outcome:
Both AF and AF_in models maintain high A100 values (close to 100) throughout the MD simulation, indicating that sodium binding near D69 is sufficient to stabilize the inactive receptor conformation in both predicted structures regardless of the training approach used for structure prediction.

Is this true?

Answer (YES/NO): YES